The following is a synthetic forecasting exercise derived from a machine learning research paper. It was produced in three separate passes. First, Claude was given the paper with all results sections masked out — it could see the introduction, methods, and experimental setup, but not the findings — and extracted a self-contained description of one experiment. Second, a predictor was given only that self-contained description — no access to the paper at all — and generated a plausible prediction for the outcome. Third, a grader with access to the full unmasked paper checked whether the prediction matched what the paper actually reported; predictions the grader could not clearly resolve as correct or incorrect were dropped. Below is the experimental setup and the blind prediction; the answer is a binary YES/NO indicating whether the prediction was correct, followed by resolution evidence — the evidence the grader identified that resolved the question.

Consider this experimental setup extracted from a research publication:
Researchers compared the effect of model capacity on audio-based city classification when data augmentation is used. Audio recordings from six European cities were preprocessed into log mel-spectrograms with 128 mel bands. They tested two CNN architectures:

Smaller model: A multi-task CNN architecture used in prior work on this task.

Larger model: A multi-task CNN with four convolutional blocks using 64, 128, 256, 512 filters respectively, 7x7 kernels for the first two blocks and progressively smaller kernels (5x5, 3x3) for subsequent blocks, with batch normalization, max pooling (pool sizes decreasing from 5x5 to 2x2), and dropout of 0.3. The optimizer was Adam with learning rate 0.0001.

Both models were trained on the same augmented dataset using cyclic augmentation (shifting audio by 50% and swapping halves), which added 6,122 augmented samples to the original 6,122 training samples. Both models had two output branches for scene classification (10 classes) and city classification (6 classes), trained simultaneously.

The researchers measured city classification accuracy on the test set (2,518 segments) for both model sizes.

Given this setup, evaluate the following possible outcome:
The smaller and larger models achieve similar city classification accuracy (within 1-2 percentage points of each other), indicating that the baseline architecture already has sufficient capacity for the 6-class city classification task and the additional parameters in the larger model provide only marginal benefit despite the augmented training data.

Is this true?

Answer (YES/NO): NO